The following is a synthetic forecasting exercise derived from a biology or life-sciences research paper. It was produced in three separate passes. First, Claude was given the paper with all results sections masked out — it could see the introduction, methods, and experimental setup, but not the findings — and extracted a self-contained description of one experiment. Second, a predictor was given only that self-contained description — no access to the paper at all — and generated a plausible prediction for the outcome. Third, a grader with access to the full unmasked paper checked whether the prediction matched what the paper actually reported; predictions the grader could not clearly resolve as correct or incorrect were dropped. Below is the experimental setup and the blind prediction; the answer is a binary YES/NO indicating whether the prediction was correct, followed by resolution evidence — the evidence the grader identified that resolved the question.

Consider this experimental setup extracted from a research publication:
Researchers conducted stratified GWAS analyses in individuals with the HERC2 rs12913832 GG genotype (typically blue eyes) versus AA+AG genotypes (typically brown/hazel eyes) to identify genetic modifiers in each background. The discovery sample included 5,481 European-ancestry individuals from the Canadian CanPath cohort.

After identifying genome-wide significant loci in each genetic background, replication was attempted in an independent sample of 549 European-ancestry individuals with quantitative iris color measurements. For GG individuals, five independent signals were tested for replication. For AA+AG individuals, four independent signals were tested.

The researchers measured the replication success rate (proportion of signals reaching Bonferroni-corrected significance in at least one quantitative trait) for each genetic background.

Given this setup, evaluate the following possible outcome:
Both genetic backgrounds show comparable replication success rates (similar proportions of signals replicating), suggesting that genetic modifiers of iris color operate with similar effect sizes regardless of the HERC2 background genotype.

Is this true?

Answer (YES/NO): YES